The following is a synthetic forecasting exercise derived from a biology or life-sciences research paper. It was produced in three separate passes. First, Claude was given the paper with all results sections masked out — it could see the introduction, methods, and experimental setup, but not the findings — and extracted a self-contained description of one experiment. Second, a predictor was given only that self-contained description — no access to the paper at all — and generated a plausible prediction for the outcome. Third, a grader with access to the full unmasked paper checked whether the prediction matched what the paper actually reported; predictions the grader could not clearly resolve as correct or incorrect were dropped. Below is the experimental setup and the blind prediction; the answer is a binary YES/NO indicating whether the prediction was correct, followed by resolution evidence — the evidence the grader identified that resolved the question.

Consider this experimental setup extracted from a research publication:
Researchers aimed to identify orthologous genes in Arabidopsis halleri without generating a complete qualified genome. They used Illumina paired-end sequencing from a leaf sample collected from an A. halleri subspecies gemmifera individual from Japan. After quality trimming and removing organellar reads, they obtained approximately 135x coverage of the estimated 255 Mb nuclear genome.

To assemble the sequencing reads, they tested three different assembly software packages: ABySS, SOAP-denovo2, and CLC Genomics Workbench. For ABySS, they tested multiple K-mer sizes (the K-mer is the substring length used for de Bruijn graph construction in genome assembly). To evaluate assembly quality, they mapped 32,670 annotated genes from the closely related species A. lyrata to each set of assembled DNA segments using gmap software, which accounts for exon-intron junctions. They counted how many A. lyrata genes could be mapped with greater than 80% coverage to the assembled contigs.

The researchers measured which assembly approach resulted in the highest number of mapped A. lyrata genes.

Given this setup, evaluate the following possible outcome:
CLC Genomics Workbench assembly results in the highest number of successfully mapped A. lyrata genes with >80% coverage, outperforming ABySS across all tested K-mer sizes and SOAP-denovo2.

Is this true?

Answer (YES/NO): NO